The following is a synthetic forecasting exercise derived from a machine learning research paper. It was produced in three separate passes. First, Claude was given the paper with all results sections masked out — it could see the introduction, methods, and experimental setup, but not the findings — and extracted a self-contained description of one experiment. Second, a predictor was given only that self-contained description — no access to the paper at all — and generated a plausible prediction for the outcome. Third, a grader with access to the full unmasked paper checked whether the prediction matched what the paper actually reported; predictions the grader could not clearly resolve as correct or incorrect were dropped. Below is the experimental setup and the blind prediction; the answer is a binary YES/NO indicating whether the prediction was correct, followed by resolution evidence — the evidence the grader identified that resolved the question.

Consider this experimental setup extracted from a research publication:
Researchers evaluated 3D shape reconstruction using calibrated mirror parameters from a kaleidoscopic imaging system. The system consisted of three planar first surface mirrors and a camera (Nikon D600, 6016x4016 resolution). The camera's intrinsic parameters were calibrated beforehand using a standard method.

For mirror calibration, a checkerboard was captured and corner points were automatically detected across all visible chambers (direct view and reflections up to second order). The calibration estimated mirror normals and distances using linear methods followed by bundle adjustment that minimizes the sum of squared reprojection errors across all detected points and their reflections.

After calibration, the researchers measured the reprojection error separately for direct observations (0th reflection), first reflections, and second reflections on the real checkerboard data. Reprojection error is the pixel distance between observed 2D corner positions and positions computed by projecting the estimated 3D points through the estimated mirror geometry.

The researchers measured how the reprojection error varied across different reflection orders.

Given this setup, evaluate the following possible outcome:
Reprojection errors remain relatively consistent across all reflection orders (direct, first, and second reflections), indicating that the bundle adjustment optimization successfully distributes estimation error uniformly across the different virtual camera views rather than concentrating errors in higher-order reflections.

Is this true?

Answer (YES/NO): YES